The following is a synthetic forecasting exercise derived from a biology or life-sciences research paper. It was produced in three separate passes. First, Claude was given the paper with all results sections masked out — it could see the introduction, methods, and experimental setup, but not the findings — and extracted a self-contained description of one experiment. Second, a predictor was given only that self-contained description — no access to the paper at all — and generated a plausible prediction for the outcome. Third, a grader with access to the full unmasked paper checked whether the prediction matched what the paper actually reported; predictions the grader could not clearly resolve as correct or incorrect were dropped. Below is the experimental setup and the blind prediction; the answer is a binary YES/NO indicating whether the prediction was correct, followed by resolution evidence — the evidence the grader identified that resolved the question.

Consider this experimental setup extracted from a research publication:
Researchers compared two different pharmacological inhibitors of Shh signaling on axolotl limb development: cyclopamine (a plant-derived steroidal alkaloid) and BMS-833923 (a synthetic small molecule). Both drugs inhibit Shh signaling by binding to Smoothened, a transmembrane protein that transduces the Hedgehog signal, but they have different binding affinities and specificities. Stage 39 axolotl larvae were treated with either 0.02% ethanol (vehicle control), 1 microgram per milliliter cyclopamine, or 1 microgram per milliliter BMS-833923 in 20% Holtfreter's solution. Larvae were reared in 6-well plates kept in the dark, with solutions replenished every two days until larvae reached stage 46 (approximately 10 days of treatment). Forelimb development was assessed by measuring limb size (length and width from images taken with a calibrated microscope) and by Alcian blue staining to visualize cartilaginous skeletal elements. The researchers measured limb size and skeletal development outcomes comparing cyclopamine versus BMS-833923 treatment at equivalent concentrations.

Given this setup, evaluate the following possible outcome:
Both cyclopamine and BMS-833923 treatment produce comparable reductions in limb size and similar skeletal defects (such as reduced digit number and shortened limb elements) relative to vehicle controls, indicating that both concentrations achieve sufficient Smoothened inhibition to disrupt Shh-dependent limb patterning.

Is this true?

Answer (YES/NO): NO